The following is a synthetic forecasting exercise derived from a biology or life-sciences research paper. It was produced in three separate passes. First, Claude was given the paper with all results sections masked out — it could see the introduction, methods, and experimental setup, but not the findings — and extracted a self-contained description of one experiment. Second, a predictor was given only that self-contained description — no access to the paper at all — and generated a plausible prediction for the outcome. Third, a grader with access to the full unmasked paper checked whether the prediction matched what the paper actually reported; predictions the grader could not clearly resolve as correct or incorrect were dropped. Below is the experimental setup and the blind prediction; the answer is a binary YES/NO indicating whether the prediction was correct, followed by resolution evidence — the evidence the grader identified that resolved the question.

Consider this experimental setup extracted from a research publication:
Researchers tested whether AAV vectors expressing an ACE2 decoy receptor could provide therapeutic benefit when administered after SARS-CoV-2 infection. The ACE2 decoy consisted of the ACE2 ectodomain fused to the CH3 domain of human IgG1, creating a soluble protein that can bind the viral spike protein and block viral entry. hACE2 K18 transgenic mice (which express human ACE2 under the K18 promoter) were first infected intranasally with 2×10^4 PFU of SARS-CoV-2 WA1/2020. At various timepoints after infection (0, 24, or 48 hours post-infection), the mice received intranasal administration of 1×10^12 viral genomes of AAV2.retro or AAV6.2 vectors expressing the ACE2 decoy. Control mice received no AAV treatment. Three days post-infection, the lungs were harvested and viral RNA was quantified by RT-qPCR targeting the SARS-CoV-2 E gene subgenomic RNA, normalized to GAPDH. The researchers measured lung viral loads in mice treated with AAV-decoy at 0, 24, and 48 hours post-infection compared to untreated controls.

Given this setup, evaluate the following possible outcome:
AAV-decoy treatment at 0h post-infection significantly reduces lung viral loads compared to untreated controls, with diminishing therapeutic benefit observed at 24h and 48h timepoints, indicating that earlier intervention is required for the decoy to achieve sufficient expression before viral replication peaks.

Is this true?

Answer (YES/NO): YES